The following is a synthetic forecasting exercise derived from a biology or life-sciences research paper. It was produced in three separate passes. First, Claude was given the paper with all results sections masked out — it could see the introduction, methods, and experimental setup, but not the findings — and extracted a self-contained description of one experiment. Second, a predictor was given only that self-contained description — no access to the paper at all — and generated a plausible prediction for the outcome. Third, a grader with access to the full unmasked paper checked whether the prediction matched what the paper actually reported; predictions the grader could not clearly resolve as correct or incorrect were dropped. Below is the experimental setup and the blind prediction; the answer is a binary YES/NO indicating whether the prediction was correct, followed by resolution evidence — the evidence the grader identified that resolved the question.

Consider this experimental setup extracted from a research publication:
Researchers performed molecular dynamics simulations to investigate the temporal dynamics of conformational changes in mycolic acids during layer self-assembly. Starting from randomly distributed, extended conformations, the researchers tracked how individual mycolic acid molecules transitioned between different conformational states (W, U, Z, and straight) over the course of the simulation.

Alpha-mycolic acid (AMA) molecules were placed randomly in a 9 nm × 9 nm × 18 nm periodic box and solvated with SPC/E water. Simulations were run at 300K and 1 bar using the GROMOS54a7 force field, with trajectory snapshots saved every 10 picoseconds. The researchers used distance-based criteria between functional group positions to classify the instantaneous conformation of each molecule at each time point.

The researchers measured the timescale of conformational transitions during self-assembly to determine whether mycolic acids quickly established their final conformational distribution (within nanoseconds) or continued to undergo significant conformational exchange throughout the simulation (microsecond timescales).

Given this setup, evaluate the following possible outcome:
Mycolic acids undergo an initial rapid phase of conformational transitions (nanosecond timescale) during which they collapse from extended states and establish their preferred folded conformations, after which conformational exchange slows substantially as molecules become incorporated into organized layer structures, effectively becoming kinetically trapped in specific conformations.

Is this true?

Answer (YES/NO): YES